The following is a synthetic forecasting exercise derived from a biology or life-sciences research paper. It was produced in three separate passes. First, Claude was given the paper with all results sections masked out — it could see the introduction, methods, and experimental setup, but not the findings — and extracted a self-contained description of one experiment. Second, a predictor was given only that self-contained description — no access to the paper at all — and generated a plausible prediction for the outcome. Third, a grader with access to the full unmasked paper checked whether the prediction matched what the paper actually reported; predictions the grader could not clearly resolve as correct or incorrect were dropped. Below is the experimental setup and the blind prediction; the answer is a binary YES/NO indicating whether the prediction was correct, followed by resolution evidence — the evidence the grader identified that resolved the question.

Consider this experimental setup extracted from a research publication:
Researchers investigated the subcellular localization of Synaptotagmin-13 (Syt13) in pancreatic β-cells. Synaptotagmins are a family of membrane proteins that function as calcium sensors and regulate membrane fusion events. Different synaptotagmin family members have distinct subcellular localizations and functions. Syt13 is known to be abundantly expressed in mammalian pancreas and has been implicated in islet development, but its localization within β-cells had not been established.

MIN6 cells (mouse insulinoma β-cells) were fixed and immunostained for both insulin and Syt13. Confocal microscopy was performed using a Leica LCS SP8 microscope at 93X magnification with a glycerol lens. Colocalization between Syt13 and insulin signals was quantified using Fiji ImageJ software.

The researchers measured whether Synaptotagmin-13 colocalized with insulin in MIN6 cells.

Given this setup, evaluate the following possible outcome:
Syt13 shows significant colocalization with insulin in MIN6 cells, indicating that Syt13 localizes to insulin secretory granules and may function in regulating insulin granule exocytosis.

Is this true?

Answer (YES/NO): YES